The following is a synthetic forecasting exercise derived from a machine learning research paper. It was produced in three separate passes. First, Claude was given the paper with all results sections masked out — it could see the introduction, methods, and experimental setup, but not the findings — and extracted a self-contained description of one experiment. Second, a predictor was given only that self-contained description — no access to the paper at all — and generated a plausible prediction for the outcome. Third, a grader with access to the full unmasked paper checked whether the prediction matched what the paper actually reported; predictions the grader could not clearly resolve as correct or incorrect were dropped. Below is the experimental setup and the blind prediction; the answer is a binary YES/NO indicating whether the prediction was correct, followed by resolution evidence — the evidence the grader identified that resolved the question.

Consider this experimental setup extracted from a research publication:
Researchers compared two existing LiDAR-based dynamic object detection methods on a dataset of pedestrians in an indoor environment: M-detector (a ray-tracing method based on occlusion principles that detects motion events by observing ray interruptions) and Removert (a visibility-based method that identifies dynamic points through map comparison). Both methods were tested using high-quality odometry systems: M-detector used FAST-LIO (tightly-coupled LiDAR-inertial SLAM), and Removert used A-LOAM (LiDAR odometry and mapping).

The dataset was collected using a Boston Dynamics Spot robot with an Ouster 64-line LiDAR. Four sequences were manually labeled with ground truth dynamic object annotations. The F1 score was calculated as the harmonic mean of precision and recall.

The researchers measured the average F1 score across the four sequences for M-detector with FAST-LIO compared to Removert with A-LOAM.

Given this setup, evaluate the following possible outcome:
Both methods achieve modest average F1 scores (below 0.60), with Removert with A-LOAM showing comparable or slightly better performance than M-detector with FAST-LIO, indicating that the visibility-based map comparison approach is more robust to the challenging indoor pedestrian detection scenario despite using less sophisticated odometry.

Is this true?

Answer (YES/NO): NO